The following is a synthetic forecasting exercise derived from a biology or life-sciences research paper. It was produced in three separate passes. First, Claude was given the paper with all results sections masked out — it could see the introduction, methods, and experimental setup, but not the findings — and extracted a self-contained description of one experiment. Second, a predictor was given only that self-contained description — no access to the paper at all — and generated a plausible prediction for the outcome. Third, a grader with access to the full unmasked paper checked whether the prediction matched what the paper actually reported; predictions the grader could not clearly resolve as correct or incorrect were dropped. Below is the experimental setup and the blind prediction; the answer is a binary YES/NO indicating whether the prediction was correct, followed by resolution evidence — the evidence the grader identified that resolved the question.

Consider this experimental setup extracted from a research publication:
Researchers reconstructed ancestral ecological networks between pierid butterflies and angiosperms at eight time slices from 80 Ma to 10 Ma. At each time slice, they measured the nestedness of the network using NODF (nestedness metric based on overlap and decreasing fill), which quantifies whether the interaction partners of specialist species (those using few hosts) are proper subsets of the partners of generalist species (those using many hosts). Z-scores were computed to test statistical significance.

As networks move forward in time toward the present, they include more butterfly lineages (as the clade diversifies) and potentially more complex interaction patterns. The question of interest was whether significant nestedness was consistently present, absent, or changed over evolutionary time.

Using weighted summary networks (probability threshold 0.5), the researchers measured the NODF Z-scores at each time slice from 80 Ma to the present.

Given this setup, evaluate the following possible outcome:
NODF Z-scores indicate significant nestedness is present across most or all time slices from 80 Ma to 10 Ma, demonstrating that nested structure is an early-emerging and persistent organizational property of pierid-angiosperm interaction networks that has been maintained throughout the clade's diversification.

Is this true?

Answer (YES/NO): NO